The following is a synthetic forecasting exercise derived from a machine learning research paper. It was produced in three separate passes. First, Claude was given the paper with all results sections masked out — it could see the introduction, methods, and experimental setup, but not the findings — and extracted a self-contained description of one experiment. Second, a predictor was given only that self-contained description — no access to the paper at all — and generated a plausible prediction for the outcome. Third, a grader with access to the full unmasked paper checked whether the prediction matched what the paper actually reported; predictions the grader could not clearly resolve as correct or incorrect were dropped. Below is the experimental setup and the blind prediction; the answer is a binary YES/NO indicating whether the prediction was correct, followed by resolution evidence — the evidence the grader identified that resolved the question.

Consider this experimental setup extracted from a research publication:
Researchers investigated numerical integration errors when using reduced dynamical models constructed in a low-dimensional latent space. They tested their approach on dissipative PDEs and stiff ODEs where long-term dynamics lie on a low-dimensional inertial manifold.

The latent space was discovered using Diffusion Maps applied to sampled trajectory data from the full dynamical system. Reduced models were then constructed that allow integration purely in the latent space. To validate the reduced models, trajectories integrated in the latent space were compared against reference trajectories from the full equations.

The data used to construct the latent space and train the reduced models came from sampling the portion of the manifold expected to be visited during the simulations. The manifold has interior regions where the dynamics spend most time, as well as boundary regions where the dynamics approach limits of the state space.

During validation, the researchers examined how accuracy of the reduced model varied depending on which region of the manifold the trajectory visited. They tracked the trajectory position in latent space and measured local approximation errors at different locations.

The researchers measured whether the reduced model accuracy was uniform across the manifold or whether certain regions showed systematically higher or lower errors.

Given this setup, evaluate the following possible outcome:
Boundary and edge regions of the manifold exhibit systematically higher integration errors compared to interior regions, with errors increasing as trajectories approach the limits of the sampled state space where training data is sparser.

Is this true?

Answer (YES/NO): YES